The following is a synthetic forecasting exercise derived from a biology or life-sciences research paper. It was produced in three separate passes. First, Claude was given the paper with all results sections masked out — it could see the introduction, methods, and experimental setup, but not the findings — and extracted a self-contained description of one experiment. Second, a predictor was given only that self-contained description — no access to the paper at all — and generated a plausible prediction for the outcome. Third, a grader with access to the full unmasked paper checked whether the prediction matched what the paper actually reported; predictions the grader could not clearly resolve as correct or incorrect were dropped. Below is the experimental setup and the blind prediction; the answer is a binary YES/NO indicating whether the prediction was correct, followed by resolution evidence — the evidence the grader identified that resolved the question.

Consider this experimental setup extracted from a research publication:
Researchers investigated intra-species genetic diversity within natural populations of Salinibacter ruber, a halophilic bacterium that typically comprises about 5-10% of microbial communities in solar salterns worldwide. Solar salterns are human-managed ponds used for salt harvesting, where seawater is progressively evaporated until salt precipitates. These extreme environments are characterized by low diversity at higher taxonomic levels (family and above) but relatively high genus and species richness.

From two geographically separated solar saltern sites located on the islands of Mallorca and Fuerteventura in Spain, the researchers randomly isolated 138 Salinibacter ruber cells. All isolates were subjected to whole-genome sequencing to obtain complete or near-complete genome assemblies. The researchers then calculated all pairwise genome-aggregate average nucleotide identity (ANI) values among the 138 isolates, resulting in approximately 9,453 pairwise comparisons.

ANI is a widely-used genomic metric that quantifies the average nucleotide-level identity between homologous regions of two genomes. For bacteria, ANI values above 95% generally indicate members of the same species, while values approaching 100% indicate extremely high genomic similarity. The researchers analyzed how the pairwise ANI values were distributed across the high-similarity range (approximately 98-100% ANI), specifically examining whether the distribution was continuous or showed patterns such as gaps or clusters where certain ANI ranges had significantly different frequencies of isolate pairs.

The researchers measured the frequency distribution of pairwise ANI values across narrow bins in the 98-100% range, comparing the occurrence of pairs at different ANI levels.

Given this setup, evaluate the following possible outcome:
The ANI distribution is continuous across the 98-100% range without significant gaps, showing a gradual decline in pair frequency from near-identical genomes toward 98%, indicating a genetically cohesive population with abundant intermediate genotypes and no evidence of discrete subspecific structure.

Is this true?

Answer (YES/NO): NO